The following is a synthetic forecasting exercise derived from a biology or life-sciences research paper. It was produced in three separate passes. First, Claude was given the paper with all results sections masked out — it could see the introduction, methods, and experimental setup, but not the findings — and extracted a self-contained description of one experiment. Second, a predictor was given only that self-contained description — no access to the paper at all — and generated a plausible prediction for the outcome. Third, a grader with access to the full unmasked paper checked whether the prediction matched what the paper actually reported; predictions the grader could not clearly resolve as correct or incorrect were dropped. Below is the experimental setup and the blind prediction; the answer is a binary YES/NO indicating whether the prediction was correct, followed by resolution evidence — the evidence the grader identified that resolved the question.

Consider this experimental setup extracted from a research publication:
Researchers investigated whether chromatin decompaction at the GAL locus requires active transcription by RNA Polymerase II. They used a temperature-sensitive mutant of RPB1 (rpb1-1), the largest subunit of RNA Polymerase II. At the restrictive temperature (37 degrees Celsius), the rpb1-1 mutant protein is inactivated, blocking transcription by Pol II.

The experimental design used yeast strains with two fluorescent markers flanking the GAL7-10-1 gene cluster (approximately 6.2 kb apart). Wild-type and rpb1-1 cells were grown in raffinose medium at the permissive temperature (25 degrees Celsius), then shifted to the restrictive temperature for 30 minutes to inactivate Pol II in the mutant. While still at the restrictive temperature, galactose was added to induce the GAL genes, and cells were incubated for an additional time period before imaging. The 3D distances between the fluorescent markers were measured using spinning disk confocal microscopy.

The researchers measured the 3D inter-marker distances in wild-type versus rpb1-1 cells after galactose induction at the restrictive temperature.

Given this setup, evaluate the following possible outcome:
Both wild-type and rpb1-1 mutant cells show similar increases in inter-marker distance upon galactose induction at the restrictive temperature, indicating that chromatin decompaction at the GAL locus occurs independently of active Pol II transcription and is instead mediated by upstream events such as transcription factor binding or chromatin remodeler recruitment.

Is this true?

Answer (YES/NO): NO